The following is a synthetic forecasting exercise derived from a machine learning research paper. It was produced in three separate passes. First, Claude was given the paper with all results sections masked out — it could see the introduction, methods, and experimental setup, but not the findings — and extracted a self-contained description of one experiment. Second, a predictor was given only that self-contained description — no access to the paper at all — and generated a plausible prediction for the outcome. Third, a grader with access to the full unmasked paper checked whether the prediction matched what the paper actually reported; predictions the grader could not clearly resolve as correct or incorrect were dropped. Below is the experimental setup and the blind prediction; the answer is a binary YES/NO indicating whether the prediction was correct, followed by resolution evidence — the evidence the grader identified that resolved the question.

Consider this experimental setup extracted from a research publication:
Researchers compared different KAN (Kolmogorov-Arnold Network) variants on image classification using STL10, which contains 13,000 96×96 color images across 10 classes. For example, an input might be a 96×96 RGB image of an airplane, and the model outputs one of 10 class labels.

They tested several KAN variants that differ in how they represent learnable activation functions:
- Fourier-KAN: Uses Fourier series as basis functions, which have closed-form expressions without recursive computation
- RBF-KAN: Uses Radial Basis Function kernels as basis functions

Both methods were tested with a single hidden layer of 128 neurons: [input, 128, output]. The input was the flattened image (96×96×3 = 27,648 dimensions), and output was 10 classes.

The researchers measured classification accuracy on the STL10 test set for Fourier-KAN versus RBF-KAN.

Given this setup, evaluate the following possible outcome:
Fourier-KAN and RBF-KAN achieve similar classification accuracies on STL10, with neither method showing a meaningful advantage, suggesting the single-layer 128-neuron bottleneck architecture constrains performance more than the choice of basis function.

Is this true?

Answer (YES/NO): NO